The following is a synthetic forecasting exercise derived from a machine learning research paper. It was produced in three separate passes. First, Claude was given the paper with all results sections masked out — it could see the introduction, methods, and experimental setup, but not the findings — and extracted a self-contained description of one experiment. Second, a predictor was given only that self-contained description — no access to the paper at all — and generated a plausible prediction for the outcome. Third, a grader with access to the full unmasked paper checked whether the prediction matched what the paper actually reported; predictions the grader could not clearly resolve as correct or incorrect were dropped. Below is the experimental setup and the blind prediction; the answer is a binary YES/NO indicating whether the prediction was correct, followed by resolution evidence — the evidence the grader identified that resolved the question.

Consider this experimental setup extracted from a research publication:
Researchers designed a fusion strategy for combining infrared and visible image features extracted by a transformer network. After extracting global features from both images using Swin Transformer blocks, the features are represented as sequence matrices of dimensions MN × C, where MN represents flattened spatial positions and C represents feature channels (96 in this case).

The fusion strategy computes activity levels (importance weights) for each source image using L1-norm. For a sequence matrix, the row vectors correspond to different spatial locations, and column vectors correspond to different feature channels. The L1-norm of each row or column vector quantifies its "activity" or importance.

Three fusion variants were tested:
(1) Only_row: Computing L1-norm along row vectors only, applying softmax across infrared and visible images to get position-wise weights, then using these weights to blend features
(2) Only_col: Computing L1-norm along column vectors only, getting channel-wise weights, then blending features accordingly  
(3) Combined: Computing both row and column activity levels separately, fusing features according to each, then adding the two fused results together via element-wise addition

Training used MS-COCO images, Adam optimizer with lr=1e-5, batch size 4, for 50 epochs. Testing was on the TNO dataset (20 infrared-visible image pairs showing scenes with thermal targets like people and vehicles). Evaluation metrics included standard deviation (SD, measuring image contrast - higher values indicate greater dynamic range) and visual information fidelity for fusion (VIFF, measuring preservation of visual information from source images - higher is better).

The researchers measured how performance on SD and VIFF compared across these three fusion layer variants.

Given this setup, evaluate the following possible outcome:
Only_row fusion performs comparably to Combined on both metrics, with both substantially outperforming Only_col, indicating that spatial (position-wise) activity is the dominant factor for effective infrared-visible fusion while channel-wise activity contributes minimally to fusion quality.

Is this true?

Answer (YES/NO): NO